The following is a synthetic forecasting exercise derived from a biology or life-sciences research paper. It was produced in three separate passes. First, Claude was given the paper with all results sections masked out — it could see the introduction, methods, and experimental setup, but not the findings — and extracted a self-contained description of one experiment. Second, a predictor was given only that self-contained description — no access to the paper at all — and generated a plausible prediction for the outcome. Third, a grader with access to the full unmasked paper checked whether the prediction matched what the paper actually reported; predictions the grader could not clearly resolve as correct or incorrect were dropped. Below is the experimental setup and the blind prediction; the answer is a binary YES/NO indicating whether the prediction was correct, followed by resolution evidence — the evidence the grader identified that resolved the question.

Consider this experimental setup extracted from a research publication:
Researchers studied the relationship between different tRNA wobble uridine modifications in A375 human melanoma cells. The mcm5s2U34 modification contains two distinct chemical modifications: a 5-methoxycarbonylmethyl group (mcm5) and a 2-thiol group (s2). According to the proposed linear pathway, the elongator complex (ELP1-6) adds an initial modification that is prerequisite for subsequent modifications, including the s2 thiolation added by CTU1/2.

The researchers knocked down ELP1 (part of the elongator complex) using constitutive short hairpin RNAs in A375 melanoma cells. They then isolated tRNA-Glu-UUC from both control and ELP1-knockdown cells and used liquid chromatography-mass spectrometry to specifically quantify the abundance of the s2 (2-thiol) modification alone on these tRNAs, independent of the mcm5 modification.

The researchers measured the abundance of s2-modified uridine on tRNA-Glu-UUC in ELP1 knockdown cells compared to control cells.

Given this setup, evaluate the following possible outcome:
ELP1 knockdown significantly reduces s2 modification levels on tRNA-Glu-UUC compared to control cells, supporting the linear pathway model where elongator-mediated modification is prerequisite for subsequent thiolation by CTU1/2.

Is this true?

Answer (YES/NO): NO